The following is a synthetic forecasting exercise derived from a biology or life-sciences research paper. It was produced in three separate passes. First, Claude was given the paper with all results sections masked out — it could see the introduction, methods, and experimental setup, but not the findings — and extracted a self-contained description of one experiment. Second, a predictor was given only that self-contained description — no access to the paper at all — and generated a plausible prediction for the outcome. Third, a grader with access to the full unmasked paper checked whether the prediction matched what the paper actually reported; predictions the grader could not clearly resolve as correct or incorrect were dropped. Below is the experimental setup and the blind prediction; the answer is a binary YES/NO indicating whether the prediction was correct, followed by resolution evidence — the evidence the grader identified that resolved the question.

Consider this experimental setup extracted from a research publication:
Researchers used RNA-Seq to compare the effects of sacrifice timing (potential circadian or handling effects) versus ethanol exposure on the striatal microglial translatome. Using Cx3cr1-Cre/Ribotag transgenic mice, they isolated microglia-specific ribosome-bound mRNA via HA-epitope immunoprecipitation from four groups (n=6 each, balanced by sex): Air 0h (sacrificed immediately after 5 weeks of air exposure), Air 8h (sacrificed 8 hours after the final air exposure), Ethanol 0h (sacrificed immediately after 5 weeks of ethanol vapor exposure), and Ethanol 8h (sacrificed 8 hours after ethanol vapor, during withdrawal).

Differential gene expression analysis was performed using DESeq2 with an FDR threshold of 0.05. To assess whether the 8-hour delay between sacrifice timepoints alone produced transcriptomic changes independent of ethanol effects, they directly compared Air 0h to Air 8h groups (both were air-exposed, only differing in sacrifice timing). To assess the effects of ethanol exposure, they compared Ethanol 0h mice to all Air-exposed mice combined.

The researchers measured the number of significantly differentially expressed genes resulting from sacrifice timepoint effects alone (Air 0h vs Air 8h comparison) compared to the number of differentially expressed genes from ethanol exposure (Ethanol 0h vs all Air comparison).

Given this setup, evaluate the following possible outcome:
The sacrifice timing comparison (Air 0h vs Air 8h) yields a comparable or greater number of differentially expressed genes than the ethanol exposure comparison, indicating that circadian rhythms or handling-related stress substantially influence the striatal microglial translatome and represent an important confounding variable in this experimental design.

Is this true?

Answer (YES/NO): NO